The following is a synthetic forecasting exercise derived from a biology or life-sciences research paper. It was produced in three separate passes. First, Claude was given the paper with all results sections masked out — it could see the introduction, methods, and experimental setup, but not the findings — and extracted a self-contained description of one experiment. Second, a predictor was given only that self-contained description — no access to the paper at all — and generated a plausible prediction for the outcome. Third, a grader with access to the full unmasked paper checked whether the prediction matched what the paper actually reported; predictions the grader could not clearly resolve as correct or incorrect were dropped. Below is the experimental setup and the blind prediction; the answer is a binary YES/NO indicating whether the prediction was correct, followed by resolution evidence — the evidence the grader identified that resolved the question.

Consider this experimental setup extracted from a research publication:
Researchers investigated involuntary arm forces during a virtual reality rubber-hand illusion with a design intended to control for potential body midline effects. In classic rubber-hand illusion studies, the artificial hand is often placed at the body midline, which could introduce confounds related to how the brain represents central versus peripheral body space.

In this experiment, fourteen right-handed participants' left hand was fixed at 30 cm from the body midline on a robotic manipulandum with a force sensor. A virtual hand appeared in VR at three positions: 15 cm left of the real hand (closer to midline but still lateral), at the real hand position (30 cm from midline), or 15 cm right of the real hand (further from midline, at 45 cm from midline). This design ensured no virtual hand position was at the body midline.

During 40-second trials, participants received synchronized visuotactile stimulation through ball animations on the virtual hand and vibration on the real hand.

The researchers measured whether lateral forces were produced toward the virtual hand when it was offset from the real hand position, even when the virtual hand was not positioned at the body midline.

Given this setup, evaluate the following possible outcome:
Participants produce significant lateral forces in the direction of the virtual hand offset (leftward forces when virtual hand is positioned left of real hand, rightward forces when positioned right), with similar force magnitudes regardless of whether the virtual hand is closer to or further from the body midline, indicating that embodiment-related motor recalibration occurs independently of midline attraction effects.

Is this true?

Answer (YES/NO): YES